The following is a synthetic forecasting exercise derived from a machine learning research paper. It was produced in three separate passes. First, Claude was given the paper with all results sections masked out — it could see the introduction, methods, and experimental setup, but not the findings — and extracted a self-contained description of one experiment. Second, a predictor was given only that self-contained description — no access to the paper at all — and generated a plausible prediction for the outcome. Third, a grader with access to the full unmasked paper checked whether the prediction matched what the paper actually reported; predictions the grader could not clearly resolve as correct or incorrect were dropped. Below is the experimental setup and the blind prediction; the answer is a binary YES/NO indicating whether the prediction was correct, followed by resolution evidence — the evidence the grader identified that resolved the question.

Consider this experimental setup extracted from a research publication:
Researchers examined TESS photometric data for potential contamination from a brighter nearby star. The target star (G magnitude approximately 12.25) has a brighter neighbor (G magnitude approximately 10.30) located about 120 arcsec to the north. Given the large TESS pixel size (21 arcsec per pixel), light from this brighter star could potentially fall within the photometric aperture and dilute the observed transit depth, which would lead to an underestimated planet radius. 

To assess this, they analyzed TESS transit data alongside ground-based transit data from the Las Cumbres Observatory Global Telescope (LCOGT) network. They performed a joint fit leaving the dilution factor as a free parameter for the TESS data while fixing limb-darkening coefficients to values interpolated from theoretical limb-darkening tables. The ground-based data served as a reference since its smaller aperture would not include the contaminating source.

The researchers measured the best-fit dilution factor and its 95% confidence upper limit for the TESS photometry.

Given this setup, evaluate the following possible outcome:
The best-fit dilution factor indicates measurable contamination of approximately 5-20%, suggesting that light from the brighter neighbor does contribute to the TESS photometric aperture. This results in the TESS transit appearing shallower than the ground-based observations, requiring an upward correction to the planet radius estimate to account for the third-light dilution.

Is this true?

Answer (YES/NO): NO